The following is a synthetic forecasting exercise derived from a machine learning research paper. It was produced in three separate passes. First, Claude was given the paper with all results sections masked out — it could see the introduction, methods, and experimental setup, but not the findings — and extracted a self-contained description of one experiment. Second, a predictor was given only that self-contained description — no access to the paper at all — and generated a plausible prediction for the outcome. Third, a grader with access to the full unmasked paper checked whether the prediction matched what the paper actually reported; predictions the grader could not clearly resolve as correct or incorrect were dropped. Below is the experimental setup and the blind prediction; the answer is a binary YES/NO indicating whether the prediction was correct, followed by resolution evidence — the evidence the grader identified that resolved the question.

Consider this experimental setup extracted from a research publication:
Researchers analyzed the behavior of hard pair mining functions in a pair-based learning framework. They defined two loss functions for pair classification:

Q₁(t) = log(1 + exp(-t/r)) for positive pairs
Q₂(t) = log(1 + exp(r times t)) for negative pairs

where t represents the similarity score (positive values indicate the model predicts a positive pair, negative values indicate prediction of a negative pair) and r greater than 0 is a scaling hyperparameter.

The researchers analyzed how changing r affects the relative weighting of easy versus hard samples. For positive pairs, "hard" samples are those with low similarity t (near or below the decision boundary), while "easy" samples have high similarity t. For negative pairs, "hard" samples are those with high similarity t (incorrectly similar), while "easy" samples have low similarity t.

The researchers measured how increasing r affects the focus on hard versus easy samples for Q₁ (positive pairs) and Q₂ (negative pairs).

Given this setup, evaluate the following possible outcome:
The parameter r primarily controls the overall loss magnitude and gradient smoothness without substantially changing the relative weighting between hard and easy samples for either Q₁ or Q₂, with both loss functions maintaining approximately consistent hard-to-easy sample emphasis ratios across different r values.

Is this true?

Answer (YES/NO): NO